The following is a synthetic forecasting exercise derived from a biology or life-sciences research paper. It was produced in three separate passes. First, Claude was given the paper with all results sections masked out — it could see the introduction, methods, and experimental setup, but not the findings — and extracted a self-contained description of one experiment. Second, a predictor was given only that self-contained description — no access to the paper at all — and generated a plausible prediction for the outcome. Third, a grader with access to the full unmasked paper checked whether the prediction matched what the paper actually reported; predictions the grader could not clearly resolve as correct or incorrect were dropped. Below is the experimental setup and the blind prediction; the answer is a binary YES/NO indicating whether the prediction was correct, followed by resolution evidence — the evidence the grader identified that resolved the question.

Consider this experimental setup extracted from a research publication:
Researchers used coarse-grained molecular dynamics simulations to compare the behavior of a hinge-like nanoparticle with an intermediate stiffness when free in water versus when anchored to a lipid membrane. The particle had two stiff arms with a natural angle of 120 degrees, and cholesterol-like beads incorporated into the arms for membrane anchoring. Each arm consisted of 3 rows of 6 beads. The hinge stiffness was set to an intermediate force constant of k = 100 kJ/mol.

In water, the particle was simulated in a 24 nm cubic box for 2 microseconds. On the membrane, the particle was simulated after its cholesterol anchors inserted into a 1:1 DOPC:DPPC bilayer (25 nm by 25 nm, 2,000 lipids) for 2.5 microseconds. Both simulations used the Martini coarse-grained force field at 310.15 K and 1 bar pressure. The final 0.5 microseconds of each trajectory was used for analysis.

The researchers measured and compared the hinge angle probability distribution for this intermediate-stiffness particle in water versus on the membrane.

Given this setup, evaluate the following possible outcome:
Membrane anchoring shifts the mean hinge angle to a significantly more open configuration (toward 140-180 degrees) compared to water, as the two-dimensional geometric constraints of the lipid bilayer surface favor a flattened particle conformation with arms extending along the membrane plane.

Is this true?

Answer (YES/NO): YES